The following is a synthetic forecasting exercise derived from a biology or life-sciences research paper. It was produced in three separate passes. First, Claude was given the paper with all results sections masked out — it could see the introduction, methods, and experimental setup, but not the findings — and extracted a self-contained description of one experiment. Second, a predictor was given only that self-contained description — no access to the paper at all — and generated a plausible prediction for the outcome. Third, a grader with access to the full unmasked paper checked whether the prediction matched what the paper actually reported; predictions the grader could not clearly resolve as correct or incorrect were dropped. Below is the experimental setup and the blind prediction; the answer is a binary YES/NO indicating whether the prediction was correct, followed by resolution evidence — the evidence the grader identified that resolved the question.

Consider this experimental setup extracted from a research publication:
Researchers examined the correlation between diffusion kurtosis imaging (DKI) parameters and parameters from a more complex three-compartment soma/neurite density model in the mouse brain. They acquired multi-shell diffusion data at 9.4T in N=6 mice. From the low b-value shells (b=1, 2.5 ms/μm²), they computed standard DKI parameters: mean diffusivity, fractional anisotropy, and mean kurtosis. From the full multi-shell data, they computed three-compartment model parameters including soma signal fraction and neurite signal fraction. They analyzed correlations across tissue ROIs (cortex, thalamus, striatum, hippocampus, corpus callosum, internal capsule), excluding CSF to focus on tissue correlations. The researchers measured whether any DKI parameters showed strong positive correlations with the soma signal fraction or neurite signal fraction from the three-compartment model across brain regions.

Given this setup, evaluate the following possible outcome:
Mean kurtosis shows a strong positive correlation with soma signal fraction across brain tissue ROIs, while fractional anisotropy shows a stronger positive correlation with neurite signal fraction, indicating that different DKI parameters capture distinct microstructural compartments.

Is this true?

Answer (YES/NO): NO